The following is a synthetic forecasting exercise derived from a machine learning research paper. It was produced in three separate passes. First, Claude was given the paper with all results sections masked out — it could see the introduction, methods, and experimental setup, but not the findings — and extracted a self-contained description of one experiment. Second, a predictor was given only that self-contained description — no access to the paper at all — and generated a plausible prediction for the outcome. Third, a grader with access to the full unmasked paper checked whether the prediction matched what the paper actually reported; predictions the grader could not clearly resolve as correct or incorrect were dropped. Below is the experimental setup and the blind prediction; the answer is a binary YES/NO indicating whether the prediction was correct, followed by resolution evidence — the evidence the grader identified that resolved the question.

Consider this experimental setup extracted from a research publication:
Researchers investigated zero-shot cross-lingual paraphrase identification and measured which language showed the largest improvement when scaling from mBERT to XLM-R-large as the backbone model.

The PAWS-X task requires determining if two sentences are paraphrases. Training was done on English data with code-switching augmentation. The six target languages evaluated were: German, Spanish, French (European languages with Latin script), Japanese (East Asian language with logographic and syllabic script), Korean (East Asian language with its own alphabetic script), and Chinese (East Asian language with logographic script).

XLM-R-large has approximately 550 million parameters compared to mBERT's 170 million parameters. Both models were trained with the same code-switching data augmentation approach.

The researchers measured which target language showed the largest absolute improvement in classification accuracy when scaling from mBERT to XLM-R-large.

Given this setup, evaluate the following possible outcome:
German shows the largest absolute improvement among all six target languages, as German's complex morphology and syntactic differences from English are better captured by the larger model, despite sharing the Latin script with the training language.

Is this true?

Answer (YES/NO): NO